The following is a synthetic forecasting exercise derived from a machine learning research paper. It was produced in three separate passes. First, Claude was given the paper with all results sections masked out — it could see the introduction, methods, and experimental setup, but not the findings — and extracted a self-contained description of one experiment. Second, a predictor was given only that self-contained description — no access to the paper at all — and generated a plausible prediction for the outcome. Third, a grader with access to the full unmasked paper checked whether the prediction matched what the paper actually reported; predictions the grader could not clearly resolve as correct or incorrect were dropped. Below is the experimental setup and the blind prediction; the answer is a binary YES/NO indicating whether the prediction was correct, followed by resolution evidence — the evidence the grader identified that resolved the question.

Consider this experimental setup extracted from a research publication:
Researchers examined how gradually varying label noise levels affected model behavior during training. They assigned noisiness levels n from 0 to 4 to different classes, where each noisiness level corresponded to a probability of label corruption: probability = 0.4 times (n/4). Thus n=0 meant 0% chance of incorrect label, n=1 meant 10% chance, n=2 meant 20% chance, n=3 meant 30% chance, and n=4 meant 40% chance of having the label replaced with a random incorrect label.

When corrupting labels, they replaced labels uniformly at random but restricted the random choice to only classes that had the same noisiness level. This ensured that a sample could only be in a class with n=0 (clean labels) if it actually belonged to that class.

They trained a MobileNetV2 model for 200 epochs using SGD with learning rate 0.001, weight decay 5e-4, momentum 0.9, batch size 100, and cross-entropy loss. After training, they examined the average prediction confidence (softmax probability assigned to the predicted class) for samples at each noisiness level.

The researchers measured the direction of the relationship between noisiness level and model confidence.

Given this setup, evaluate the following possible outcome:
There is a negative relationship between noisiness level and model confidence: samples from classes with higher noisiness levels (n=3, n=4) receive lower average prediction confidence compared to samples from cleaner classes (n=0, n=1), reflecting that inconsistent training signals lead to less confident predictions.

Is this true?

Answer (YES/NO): YES